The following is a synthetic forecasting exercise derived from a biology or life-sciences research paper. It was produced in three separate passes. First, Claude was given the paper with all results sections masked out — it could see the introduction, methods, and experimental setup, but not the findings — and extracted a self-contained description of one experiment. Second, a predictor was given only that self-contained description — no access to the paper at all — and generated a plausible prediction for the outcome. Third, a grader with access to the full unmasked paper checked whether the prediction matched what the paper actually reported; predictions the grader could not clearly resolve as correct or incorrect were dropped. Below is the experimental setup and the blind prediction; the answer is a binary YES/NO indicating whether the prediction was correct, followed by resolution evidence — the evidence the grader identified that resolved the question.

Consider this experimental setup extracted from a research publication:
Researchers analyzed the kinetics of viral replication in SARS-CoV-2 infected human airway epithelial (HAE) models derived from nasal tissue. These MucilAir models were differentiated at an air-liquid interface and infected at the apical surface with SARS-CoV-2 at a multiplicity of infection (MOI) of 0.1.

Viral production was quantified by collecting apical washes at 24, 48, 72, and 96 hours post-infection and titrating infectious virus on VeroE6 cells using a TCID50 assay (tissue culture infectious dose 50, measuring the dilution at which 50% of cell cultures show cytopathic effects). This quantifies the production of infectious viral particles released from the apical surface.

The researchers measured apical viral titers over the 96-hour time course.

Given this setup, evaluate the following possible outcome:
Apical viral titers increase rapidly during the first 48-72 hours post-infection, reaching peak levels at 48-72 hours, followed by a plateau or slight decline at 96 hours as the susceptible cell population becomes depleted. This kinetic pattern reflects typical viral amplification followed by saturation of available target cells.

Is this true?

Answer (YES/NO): NO